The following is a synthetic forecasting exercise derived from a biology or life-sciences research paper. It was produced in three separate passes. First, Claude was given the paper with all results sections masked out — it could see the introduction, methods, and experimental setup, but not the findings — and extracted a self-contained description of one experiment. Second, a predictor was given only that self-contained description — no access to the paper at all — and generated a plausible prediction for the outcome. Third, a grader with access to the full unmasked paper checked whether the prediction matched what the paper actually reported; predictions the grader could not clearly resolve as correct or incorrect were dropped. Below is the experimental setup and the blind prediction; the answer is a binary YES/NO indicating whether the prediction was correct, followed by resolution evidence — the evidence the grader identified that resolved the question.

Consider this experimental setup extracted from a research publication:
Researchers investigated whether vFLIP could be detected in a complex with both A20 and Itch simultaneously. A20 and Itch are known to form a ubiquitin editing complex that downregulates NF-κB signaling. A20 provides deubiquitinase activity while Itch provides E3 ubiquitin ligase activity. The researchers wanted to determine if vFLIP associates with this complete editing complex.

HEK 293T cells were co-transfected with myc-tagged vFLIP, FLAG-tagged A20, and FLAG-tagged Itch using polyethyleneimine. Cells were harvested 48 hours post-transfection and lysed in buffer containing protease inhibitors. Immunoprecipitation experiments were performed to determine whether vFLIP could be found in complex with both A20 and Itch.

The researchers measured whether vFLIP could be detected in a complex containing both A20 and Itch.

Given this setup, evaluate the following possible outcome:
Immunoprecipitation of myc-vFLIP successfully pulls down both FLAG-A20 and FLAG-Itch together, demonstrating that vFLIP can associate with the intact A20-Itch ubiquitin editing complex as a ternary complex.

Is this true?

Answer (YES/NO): NO